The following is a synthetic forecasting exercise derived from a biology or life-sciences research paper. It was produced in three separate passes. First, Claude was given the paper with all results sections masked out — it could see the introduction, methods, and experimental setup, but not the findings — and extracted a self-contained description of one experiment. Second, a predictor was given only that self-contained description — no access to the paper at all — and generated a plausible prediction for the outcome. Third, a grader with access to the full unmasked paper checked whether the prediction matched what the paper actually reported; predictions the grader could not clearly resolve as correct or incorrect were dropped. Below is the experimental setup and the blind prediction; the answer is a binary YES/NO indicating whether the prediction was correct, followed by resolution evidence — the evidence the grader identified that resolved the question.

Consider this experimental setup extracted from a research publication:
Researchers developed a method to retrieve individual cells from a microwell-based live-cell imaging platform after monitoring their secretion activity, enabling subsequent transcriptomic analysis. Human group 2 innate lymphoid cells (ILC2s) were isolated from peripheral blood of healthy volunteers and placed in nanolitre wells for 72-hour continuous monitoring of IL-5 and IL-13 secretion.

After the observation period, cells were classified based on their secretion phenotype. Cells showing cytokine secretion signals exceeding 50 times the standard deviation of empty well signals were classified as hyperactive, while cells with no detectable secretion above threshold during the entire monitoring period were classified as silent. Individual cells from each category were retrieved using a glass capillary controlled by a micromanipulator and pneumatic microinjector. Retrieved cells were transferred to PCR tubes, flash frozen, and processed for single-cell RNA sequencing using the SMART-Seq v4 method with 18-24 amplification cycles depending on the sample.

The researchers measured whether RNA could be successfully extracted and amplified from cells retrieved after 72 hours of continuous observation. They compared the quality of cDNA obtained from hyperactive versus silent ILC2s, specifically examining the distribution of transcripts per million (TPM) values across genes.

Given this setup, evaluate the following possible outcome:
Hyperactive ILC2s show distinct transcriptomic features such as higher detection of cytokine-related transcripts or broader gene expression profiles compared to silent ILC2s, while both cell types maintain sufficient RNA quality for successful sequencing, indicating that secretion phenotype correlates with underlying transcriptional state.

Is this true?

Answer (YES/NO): YES